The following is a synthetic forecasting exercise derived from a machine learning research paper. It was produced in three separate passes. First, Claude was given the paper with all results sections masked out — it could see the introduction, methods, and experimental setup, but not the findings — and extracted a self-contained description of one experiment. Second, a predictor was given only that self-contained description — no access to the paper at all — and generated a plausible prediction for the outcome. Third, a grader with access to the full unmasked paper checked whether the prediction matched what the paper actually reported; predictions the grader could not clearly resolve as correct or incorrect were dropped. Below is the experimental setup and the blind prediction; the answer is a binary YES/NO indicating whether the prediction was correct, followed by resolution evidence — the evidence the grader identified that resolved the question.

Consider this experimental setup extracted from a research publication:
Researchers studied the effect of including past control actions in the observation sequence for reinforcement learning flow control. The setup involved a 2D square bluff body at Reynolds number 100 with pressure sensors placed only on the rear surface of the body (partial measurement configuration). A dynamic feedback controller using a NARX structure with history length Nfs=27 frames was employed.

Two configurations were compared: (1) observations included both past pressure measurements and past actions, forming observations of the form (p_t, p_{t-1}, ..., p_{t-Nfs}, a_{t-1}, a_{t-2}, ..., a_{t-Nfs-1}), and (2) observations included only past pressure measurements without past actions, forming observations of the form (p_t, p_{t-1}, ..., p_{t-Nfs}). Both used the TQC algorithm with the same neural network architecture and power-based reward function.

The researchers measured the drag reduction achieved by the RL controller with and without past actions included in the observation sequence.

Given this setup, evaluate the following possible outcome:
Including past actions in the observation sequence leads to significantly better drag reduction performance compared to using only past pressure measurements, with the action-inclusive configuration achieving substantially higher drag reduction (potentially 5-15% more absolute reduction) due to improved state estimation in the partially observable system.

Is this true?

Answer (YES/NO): NO